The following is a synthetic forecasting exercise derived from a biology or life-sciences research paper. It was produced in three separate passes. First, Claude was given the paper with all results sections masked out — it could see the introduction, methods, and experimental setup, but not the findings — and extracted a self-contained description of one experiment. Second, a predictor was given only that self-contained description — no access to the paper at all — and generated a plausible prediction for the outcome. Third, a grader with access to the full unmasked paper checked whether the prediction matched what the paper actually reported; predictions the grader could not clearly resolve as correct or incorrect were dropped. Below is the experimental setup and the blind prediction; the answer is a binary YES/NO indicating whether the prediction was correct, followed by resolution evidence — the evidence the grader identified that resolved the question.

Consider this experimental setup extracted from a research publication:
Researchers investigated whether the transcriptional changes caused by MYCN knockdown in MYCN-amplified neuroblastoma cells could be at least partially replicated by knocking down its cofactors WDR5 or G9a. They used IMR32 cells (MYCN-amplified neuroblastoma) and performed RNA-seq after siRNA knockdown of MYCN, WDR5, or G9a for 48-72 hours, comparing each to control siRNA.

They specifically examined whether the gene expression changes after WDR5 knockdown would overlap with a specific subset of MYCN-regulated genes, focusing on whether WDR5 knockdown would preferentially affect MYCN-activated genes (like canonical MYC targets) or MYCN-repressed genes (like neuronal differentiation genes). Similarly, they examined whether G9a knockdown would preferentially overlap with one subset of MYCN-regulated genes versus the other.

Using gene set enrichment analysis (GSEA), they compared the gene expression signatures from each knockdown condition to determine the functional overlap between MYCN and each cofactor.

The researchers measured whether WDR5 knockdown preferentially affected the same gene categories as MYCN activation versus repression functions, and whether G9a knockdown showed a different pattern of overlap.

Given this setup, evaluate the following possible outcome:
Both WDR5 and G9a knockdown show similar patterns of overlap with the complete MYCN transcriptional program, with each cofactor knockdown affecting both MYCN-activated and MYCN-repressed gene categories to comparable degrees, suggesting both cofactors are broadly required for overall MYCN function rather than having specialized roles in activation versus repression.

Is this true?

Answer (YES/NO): NO